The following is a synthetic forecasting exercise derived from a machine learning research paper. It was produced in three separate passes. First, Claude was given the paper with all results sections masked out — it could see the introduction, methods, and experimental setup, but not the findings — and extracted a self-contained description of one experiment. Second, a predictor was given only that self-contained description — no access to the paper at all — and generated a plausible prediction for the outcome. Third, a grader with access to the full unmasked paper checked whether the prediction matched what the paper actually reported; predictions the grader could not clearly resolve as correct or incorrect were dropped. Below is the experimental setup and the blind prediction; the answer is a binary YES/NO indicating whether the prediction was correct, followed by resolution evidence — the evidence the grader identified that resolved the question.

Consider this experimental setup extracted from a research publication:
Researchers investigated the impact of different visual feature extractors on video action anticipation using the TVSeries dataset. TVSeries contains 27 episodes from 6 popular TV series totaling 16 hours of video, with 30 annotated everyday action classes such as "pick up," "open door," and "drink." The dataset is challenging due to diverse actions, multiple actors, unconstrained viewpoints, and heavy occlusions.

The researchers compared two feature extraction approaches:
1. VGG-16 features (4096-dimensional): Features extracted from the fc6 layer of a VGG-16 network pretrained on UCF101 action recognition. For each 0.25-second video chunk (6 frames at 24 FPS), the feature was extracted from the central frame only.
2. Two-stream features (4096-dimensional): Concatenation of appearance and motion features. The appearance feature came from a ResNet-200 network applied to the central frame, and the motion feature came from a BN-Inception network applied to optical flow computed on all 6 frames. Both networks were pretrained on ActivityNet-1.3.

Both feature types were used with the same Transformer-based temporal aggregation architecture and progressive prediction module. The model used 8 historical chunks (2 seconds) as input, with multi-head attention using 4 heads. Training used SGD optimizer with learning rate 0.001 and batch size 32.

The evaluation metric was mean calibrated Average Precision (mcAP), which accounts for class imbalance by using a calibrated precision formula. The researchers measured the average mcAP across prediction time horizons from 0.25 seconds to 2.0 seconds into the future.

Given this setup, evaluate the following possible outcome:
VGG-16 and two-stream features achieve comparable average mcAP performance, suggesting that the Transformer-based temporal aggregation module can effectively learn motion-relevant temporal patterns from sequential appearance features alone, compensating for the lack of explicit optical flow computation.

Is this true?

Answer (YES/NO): NO